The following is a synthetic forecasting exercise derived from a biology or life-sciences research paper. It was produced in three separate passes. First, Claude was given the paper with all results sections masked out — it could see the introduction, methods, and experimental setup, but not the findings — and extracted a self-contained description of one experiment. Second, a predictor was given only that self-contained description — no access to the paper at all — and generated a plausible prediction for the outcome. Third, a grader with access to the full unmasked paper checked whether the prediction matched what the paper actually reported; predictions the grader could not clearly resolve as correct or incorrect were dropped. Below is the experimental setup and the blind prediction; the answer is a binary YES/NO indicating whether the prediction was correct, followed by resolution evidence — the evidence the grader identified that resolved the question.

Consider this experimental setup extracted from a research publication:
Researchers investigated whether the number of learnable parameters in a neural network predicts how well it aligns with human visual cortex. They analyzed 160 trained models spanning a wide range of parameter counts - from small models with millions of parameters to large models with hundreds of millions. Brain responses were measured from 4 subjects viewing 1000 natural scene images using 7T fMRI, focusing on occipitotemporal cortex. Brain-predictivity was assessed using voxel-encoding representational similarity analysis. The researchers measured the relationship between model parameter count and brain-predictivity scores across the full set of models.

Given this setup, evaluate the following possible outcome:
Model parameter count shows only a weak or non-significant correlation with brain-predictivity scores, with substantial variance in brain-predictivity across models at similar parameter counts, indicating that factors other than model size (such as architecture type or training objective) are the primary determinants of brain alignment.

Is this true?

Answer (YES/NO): YES